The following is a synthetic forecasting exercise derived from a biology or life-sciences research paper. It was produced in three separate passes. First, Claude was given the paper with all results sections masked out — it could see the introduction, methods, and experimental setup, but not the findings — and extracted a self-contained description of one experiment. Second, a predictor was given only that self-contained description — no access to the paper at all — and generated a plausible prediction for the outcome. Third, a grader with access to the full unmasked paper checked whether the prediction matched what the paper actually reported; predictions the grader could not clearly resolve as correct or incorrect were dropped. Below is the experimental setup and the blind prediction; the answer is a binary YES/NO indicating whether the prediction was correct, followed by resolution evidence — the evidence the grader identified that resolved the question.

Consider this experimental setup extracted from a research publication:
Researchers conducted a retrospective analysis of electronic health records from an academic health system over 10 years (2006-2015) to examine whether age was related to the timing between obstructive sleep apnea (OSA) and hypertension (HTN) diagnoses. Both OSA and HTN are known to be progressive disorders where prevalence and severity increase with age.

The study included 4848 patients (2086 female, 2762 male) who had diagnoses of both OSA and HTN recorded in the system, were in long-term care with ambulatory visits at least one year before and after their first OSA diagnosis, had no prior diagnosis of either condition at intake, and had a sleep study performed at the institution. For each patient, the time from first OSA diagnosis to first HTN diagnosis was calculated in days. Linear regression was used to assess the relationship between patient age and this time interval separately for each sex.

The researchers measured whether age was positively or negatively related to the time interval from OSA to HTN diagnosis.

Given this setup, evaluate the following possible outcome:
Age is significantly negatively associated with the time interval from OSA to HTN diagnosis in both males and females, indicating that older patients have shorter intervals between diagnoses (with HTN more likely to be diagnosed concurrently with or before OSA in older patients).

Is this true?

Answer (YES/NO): YES